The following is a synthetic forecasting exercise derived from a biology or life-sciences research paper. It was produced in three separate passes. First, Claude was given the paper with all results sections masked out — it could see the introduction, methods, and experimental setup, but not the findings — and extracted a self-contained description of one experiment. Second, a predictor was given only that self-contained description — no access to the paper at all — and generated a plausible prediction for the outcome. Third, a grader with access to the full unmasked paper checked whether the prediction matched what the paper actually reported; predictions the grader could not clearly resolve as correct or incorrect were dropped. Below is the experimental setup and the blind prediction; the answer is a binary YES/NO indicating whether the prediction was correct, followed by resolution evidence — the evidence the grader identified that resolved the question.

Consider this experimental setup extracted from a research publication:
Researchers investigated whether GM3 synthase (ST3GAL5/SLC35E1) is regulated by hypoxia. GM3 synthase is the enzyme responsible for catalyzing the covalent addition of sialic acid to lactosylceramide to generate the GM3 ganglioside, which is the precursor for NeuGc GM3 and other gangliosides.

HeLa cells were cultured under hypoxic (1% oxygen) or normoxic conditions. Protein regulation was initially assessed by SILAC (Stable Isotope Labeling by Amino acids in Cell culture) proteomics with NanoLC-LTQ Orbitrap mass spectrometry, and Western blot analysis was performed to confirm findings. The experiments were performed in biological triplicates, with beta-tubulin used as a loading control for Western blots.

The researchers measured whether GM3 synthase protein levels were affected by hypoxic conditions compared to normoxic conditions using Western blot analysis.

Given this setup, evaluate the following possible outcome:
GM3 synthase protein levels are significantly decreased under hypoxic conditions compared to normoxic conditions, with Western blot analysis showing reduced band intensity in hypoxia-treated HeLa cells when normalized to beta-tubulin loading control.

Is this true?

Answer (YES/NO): NO